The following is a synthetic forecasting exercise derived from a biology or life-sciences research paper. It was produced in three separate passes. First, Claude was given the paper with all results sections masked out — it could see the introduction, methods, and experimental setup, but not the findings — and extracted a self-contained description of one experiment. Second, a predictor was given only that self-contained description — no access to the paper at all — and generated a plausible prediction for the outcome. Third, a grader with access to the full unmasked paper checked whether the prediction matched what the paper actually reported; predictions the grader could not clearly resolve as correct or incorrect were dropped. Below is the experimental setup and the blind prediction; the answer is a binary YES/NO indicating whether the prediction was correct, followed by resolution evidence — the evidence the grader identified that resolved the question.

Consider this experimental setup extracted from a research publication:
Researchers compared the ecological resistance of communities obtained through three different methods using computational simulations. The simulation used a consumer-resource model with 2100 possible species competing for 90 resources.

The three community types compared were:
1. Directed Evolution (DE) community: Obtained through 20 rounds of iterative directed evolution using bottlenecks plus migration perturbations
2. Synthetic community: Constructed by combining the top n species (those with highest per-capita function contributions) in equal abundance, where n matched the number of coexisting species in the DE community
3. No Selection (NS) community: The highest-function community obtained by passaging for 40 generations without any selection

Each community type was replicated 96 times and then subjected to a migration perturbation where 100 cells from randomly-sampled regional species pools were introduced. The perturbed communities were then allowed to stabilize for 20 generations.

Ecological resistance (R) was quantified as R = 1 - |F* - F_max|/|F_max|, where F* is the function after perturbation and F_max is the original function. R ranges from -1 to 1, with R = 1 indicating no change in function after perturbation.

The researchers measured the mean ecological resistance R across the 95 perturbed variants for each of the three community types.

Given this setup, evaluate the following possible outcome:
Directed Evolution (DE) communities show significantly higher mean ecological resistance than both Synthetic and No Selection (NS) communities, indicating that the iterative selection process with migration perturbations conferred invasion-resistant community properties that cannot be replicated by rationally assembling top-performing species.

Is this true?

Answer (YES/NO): YES